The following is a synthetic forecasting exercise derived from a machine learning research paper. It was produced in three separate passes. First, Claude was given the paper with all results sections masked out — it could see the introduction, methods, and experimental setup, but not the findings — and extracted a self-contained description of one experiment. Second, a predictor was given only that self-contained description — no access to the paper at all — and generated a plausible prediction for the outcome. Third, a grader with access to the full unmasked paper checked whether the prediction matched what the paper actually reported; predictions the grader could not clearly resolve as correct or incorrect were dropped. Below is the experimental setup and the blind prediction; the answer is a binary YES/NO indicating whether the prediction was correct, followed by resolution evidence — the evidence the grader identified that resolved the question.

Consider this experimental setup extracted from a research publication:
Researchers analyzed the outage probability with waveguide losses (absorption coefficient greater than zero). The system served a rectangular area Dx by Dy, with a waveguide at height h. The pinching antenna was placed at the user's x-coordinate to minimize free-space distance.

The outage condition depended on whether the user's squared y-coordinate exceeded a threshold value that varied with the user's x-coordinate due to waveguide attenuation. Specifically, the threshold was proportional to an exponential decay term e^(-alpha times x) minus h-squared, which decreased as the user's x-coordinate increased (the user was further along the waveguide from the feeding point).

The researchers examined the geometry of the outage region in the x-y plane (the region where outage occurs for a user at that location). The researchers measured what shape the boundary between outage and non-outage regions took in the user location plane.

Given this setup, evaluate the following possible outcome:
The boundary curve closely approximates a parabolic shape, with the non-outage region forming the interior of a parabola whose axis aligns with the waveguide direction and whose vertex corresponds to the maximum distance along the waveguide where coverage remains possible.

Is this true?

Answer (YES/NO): NO